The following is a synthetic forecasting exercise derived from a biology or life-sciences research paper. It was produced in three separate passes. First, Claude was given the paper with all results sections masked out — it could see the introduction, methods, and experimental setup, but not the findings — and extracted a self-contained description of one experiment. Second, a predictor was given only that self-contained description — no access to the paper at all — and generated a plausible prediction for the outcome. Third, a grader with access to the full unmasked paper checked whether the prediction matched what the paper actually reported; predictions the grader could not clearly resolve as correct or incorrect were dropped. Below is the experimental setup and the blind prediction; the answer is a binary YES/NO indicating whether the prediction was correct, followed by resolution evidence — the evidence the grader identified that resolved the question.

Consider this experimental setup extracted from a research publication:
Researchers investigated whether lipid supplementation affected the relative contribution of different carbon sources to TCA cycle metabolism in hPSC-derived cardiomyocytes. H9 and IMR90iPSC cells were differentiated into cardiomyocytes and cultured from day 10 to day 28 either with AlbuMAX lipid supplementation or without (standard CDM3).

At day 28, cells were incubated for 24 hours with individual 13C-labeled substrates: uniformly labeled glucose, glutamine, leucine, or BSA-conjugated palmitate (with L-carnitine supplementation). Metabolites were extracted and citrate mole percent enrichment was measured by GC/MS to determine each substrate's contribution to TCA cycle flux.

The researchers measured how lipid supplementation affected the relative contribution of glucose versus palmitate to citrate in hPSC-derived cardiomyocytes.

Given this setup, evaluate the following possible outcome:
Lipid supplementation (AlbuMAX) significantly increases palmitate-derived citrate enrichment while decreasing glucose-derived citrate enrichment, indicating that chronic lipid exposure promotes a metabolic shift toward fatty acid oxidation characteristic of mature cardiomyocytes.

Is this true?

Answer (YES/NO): YES